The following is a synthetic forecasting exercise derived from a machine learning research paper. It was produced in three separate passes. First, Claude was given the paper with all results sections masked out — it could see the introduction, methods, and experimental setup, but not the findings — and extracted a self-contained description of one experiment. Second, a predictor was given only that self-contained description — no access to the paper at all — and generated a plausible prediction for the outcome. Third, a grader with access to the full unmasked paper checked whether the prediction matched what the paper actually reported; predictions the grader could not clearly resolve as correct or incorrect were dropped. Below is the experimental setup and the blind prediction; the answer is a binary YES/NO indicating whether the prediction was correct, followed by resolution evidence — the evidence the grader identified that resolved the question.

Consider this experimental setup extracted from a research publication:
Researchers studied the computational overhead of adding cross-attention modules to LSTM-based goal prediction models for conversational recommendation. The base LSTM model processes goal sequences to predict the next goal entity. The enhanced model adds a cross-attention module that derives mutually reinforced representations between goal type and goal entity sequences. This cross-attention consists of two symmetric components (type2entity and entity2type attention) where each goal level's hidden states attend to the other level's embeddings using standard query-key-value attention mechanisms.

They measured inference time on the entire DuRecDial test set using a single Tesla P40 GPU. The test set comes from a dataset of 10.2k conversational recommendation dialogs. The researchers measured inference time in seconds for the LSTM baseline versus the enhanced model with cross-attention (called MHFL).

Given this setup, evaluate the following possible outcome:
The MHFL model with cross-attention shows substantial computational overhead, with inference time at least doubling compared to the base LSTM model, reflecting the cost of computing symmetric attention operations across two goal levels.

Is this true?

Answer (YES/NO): NO